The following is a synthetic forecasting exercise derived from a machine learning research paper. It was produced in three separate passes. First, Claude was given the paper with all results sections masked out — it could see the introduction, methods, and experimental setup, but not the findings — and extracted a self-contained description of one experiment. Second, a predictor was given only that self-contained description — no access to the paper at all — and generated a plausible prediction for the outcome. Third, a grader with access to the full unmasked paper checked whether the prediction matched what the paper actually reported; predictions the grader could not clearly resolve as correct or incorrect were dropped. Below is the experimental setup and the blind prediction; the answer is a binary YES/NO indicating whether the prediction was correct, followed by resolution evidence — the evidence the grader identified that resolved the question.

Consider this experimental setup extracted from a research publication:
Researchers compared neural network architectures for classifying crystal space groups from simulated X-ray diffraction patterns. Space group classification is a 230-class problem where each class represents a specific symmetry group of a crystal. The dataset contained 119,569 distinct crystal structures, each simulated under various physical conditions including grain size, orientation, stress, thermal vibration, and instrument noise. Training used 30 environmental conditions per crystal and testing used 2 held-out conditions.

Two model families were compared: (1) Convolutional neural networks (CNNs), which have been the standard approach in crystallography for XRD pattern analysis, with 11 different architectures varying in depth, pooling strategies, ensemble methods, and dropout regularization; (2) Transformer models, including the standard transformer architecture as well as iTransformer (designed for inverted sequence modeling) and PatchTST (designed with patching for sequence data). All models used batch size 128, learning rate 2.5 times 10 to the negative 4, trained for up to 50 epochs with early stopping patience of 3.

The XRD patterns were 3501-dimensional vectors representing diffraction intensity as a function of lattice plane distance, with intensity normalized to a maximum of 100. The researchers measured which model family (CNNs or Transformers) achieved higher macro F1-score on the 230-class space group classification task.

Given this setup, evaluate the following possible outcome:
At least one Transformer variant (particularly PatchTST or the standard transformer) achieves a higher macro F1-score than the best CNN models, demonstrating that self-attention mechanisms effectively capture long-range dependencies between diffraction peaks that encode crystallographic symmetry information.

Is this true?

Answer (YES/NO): YES